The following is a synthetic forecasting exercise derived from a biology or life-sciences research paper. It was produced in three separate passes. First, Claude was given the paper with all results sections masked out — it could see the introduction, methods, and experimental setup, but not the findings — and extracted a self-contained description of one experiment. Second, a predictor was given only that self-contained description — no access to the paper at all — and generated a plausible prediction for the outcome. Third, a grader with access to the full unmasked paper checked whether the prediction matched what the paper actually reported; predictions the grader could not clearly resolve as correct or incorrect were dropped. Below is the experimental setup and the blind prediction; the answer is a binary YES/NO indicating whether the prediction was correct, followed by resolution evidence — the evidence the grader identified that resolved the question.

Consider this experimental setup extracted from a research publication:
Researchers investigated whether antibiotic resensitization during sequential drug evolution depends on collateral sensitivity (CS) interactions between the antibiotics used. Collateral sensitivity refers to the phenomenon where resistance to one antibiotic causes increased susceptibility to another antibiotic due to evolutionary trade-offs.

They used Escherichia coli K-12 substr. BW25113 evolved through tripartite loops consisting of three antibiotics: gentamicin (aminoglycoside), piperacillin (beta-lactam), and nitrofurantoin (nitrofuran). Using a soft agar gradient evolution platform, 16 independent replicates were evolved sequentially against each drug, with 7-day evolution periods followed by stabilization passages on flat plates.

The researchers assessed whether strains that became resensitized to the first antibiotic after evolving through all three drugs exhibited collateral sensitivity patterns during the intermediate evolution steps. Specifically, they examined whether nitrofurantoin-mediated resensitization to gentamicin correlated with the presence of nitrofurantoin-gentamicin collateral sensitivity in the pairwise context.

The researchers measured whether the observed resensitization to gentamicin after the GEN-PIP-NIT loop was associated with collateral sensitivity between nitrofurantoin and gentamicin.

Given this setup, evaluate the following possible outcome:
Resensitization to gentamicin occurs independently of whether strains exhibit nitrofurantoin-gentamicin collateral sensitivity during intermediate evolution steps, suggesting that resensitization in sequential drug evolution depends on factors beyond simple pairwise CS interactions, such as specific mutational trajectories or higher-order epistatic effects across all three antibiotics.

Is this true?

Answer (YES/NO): YES